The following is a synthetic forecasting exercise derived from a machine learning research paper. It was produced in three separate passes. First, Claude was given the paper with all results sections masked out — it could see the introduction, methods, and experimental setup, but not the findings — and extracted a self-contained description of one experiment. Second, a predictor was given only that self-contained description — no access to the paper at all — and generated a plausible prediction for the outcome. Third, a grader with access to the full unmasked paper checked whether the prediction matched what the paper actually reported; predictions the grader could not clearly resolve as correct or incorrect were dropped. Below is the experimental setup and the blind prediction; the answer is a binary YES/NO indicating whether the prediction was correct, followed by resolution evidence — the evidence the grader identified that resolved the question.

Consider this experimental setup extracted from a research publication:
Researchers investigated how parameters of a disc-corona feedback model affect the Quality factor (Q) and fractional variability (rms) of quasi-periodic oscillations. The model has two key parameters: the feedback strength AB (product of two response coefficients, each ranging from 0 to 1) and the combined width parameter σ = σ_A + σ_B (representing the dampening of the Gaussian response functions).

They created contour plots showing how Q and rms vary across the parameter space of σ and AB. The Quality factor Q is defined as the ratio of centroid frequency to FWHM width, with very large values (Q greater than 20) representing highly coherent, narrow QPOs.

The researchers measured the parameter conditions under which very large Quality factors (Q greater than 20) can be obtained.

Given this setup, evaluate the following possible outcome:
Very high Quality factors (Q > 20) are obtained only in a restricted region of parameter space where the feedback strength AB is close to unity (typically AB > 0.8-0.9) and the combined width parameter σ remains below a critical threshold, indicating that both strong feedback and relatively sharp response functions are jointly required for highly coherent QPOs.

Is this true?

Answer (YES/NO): YES